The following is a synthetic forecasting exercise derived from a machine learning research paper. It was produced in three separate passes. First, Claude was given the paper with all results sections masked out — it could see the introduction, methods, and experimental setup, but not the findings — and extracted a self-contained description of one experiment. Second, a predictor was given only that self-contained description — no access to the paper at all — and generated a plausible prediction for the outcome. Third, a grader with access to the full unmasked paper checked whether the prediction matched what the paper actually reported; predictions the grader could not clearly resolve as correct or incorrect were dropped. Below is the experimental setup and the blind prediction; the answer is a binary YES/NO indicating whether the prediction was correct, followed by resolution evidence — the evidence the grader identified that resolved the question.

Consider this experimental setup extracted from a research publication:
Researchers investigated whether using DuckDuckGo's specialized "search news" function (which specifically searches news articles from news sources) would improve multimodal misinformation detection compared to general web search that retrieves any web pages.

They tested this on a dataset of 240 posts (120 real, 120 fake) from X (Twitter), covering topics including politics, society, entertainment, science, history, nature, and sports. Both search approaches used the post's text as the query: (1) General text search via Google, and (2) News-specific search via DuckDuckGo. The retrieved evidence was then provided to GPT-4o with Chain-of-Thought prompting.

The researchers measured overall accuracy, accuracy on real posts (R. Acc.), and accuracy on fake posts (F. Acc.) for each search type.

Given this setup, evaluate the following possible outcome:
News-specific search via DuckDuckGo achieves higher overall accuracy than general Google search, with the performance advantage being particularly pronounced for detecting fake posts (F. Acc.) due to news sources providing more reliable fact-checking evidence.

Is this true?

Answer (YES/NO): NO